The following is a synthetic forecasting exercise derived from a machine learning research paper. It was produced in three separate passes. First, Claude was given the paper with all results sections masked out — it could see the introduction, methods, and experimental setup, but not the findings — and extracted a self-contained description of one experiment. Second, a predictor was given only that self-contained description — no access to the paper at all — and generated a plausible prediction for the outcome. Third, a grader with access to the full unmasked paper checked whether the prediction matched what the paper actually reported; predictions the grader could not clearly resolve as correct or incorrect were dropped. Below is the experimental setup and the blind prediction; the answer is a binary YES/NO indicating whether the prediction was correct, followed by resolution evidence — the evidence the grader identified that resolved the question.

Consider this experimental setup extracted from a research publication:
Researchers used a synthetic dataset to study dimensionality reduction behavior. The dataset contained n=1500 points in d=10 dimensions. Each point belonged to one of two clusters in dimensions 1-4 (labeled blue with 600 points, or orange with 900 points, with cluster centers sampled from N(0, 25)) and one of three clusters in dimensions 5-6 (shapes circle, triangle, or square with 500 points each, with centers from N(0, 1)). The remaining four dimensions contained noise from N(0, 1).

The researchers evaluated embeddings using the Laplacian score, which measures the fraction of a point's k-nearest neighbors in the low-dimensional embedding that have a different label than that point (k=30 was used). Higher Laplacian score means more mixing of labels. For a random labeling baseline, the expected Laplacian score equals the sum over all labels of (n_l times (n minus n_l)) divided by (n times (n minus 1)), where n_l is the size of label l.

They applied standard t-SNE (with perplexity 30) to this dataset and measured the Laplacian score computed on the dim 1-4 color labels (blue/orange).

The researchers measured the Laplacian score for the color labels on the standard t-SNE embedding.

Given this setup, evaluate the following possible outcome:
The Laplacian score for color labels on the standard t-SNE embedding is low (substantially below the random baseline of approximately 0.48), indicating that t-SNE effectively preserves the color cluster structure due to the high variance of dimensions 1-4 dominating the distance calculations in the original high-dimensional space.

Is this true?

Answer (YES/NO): YES